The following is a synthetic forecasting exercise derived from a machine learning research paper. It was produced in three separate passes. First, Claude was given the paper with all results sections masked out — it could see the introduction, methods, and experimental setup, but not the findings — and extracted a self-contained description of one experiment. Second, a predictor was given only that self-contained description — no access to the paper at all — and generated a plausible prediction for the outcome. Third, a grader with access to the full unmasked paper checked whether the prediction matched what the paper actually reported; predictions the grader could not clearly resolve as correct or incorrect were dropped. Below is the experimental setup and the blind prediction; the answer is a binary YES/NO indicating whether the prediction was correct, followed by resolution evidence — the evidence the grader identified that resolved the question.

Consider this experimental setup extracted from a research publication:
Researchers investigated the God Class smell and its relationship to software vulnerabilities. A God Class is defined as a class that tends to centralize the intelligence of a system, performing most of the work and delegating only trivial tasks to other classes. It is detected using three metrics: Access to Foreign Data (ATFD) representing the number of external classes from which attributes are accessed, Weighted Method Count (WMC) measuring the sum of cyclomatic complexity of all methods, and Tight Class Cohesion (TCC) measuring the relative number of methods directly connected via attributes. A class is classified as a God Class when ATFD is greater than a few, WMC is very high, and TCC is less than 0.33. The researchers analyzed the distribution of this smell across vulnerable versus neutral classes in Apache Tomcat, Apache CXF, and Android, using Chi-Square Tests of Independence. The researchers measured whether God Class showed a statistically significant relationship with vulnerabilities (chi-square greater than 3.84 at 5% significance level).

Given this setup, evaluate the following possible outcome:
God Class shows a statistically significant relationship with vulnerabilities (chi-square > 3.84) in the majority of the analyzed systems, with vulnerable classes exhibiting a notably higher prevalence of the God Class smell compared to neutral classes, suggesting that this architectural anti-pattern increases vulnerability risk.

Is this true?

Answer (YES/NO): YES